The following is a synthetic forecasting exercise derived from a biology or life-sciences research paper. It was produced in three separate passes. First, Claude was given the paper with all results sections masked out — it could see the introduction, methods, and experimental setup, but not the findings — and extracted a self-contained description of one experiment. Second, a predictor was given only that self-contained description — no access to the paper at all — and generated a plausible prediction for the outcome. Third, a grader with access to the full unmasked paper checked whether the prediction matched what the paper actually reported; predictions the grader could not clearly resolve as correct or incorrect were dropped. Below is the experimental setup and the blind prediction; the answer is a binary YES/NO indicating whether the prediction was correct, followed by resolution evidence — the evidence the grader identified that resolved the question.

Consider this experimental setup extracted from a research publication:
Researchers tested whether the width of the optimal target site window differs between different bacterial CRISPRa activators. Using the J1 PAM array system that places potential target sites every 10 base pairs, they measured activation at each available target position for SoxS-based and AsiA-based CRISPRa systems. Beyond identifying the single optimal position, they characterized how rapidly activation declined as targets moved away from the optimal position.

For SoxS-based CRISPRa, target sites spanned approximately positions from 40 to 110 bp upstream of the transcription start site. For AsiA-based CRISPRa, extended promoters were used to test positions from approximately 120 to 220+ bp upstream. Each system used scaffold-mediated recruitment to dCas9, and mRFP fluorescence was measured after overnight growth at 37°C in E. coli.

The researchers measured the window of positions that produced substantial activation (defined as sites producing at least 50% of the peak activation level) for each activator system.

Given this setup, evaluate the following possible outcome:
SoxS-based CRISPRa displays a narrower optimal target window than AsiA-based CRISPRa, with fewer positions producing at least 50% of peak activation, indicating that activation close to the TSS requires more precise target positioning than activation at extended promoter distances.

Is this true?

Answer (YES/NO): NO